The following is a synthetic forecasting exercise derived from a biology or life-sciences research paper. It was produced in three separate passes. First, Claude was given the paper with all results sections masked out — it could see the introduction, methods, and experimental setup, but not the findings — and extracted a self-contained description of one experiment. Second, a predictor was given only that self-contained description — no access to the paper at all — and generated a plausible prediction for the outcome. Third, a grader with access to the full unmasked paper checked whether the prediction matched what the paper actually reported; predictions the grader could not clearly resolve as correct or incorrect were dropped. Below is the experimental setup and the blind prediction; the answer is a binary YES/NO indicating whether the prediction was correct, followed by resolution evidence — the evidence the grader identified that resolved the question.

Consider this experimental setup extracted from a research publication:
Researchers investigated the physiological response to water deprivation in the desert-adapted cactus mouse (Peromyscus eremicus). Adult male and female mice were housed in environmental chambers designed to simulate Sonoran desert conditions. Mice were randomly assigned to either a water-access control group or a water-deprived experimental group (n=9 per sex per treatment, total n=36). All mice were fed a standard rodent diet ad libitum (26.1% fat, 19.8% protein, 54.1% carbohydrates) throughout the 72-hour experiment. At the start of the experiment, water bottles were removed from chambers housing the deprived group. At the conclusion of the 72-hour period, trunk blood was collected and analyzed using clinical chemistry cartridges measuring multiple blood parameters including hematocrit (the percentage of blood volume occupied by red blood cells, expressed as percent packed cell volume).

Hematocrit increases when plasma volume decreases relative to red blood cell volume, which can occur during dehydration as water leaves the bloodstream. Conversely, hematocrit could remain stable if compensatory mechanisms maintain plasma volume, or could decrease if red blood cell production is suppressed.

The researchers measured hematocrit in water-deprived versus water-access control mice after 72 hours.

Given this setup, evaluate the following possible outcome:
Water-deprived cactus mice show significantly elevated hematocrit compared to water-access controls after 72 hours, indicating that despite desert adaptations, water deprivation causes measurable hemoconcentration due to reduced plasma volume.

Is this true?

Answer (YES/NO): YES